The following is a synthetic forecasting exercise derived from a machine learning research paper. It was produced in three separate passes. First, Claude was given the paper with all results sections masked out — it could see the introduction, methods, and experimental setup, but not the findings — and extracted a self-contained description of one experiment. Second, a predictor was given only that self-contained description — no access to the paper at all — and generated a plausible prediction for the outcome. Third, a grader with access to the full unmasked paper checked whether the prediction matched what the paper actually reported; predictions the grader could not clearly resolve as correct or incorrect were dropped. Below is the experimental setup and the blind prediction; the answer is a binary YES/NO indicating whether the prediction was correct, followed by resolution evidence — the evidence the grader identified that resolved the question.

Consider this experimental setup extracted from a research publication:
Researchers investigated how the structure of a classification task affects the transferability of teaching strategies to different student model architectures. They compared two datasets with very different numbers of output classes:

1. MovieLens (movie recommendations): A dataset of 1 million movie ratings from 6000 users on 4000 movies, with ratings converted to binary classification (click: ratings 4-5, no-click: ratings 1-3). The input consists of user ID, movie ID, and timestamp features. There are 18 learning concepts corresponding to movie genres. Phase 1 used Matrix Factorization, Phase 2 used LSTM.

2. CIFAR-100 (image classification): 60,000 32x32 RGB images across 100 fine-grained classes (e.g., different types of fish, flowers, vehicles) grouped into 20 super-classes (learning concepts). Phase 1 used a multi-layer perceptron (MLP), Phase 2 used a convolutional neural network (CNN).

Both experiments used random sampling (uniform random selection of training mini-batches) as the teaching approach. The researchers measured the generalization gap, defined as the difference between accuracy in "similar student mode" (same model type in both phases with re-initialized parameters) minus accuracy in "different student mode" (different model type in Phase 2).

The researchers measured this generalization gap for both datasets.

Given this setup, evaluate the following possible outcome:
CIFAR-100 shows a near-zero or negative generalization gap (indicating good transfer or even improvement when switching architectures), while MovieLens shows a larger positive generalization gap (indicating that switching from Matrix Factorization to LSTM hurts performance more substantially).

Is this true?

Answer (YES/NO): NO